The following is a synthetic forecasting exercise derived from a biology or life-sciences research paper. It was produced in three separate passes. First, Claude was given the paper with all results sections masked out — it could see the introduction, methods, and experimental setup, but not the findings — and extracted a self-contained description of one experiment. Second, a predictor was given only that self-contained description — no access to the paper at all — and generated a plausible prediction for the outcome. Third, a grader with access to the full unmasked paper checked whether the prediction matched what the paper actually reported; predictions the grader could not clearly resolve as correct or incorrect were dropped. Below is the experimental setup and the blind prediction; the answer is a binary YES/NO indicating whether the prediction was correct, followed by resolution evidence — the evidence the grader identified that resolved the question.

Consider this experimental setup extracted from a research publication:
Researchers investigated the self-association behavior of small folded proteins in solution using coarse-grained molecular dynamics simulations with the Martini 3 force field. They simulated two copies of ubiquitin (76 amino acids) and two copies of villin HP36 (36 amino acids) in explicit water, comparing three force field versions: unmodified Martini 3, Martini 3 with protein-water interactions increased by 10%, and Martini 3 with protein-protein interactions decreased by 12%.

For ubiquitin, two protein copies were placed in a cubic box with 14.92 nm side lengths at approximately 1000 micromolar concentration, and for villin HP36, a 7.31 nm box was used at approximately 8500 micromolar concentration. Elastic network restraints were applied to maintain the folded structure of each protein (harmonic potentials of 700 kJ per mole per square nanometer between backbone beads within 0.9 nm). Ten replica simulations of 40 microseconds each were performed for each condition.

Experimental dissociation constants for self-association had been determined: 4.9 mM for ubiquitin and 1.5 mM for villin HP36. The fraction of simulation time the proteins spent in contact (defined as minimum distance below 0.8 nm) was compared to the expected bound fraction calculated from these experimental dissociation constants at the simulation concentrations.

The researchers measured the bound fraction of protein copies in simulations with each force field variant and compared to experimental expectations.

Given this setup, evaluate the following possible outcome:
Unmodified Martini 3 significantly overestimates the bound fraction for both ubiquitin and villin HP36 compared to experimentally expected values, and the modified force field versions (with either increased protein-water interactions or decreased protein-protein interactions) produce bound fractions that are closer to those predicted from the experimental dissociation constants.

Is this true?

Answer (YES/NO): NO